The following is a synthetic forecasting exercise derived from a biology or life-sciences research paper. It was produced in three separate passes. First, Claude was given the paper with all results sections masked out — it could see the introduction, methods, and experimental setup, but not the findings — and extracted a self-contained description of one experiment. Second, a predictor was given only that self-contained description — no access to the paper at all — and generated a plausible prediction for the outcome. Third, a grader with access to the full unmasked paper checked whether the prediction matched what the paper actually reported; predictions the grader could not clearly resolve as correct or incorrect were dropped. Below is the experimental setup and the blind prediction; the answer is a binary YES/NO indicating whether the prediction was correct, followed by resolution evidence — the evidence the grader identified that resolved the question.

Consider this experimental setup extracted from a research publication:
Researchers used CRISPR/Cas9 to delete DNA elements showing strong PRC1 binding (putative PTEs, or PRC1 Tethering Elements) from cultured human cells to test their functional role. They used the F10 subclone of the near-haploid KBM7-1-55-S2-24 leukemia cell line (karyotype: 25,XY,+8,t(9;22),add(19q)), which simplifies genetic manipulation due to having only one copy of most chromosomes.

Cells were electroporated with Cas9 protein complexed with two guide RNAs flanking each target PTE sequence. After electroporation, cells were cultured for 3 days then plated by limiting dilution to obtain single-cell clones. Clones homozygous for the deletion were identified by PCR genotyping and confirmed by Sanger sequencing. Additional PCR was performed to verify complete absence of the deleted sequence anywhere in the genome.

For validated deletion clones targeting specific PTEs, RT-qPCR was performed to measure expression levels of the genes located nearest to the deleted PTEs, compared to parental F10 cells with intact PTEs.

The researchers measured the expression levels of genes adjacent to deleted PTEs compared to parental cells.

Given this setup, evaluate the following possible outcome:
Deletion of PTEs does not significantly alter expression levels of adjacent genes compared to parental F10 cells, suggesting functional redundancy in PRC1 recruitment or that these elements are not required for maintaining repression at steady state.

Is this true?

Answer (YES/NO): NO